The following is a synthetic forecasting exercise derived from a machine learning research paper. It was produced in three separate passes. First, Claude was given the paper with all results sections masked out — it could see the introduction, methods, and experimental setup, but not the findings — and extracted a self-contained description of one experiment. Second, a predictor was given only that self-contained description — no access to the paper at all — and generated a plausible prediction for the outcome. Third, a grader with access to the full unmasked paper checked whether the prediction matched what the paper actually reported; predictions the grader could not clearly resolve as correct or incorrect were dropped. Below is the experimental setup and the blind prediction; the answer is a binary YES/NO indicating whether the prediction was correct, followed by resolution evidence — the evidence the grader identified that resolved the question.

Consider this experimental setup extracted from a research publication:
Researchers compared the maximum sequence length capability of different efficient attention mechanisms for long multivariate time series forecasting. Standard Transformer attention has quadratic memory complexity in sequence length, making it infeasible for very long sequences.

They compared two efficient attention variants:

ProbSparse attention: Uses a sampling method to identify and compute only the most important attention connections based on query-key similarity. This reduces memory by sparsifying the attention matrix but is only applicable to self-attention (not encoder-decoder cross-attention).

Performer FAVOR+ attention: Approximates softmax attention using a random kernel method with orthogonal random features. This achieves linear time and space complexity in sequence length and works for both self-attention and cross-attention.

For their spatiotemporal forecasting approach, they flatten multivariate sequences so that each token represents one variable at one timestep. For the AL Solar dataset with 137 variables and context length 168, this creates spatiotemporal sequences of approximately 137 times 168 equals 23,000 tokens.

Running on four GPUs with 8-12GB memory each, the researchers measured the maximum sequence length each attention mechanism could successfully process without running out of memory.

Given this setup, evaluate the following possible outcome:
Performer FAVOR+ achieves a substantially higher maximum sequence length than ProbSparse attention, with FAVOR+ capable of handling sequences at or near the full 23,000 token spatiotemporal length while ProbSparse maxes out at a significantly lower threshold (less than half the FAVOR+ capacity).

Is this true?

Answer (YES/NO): NO